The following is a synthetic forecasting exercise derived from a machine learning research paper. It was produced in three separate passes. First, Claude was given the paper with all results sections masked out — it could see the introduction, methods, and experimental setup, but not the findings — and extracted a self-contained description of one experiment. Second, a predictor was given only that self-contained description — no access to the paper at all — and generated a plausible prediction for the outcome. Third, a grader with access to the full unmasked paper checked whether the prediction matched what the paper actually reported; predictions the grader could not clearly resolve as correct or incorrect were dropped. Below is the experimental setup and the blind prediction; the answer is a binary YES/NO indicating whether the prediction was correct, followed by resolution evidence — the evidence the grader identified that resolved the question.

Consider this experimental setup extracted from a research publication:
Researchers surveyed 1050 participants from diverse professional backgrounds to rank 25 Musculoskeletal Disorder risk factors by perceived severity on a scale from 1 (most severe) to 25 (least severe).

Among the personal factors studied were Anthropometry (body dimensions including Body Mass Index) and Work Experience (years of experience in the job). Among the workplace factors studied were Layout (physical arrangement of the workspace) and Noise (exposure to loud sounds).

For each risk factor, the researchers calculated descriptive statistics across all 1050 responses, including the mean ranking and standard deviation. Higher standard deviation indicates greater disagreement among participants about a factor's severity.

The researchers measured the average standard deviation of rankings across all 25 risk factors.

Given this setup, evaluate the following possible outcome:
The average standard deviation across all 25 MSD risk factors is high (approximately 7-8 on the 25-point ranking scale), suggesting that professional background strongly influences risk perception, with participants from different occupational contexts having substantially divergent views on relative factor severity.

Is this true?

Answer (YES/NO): YES